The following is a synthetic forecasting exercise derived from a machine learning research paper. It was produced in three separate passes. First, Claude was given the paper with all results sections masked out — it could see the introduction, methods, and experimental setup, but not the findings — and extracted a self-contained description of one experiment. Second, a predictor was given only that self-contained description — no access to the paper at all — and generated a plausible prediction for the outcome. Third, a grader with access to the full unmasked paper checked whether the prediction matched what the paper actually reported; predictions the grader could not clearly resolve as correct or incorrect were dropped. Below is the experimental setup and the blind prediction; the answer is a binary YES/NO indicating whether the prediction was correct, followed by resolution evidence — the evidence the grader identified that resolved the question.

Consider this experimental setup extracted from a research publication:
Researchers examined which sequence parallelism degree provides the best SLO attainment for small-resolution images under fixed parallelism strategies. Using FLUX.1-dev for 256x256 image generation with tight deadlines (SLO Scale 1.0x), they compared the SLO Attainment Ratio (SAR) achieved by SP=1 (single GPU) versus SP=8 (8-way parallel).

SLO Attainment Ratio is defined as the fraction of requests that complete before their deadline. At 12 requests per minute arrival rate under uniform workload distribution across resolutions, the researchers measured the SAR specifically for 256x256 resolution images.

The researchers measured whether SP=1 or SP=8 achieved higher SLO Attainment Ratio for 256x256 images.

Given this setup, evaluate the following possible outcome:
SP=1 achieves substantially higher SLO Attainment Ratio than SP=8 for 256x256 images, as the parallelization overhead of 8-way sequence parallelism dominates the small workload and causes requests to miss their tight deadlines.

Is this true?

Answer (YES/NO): YES